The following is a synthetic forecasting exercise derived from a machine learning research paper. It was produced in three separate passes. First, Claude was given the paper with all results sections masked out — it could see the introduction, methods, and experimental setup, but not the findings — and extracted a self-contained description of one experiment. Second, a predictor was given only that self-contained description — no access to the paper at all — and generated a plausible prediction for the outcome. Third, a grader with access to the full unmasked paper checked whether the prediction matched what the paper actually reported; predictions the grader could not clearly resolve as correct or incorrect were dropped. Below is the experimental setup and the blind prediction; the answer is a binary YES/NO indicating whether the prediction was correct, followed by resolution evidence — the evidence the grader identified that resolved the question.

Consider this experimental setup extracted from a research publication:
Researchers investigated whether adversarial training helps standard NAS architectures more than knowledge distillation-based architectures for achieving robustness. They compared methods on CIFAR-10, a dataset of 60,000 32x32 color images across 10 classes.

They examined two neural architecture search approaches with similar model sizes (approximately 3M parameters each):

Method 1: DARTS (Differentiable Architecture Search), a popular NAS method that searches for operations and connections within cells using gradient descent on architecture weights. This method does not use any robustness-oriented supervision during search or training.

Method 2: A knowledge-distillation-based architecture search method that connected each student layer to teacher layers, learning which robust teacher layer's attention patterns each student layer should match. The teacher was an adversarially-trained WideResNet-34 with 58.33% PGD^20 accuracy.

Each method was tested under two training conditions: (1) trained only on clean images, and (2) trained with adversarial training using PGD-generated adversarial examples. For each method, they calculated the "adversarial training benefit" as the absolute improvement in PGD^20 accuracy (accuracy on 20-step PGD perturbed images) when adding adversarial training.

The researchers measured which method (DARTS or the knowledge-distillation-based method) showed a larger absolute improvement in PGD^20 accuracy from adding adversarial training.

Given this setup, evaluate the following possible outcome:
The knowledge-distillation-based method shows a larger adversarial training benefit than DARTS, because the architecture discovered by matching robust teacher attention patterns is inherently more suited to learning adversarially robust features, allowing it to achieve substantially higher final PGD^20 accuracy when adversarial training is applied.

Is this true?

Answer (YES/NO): NO